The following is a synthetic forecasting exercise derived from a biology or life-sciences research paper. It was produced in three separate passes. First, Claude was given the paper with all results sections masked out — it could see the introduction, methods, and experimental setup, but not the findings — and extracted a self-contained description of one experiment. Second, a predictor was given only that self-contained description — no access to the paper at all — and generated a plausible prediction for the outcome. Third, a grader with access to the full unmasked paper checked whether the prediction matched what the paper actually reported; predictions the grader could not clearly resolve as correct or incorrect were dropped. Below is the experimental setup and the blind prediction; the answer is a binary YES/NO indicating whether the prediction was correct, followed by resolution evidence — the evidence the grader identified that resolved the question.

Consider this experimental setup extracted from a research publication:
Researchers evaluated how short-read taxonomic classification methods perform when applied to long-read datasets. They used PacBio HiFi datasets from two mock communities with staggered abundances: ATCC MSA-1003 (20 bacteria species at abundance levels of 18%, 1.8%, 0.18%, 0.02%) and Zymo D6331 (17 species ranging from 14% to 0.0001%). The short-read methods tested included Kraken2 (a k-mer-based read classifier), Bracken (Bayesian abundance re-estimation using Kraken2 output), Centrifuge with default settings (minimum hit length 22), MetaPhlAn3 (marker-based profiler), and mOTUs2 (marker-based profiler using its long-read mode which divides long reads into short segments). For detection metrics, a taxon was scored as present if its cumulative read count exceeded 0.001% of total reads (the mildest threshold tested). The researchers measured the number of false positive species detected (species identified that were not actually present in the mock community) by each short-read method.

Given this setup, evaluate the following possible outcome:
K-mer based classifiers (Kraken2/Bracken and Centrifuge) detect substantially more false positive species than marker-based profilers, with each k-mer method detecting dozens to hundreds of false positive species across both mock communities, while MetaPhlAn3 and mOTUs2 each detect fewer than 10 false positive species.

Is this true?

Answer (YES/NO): NO